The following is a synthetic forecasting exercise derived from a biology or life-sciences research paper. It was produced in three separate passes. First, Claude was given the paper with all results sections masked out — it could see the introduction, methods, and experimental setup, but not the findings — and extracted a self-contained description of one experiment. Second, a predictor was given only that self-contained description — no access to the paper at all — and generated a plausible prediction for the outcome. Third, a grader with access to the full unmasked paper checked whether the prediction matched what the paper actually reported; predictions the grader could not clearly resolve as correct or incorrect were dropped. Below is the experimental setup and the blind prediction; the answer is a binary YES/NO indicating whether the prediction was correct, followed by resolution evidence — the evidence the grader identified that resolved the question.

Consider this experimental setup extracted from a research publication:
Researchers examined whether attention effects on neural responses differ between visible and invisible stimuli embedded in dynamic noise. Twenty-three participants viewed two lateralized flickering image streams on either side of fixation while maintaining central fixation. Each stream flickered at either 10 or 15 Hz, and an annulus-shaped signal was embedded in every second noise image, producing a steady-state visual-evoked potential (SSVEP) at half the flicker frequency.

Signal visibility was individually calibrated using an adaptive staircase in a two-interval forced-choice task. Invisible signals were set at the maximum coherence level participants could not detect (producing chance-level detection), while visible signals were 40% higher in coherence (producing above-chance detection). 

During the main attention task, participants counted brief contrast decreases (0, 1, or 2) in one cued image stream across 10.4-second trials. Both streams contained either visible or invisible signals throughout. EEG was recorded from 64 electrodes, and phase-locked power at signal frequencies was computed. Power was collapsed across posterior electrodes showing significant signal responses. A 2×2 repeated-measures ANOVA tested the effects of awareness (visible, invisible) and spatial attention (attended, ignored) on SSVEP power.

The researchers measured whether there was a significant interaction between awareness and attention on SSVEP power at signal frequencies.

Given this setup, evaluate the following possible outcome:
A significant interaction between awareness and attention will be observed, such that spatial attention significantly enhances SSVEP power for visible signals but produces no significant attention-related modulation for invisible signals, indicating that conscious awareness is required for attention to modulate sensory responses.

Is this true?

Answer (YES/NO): NO